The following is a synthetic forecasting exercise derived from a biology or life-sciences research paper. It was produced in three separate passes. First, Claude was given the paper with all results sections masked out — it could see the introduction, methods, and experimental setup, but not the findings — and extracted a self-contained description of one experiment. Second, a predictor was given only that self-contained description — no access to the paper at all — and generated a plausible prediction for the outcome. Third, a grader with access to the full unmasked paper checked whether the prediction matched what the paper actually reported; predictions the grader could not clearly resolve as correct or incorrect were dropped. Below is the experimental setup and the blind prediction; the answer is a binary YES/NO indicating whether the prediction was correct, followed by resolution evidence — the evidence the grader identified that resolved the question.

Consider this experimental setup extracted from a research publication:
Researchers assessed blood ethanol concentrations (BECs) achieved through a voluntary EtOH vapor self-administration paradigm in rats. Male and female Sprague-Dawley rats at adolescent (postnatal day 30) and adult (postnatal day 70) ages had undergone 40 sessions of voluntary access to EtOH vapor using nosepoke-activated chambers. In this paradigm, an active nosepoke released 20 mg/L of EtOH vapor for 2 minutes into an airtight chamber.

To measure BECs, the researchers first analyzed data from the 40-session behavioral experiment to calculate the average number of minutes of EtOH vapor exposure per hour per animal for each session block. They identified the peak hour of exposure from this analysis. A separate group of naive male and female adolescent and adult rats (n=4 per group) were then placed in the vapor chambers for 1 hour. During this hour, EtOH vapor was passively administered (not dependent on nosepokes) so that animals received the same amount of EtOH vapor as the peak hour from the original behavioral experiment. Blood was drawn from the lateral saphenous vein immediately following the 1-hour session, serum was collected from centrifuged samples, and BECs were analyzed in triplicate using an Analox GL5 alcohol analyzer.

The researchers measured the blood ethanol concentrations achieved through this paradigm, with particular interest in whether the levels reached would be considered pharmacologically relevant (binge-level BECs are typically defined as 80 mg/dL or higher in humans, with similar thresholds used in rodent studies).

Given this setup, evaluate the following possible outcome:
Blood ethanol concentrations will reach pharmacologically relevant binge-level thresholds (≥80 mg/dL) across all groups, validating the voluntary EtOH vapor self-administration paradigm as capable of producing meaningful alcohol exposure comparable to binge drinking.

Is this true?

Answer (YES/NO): NO